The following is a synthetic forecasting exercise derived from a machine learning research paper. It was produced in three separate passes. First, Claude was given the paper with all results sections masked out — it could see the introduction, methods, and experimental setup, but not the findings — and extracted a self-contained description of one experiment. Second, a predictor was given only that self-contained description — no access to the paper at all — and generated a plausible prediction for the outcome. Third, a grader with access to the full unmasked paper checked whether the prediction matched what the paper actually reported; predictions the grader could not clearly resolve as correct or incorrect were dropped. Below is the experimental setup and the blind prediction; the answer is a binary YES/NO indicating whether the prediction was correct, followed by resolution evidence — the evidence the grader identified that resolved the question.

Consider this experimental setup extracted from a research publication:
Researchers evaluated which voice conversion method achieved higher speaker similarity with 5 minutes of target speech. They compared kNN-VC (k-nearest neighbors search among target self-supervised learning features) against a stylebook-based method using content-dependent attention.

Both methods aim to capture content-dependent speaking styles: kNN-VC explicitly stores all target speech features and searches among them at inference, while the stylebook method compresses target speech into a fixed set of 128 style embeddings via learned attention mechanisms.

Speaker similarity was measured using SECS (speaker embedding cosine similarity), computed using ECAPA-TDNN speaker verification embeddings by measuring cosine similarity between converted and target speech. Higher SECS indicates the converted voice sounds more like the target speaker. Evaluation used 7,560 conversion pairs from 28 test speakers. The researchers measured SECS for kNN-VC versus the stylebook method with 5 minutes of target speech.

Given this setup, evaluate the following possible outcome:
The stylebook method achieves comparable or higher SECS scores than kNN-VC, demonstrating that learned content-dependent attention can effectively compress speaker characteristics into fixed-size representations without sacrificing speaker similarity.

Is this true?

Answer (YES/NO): NO